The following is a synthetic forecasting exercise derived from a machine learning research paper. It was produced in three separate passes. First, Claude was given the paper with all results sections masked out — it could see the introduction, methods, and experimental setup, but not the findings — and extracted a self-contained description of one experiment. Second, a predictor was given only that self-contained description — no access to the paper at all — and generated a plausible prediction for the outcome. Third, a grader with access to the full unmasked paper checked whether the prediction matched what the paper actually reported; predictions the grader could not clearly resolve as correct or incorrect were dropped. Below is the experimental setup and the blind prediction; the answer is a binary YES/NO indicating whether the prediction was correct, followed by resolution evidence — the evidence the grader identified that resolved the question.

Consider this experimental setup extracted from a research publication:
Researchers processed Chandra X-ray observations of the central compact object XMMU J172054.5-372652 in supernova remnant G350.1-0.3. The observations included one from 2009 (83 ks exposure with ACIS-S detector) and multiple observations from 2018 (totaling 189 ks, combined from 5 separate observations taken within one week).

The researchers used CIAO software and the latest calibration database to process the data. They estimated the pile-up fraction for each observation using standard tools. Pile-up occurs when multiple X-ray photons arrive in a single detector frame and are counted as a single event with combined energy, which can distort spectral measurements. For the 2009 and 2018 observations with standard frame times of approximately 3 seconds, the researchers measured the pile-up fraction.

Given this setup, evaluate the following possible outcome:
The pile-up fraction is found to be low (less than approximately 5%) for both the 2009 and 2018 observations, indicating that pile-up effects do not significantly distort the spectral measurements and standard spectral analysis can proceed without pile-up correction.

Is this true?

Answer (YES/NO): NO